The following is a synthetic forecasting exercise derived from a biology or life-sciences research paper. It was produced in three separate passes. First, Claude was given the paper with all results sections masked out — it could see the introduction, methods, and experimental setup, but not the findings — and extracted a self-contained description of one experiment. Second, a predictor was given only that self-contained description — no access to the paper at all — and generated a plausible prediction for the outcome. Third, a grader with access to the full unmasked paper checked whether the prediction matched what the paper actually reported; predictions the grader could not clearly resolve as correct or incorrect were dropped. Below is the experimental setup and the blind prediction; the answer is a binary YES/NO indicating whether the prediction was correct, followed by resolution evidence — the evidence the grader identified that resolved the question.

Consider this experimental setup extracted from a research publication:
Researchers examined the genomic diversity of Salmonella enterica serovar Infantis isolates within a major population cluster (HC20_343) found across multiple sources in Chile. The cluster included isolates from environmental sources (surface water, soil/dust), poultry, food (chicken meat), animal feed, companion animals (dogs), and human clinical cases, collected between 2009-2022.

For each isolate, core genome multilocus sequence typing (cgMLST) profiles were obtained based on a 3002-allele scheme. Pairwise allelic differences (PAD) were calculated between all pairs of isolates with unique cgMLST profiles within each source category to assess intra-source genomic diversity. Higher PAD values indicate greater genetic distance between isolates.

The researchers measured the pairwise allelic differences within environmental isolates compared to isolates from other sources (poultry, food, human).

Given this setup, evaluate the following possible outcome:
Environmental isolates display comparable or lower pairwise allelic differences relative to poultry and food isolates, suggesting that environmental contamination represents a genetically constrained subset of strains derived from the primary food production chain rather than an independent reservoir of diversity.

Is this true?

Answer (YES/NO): NO